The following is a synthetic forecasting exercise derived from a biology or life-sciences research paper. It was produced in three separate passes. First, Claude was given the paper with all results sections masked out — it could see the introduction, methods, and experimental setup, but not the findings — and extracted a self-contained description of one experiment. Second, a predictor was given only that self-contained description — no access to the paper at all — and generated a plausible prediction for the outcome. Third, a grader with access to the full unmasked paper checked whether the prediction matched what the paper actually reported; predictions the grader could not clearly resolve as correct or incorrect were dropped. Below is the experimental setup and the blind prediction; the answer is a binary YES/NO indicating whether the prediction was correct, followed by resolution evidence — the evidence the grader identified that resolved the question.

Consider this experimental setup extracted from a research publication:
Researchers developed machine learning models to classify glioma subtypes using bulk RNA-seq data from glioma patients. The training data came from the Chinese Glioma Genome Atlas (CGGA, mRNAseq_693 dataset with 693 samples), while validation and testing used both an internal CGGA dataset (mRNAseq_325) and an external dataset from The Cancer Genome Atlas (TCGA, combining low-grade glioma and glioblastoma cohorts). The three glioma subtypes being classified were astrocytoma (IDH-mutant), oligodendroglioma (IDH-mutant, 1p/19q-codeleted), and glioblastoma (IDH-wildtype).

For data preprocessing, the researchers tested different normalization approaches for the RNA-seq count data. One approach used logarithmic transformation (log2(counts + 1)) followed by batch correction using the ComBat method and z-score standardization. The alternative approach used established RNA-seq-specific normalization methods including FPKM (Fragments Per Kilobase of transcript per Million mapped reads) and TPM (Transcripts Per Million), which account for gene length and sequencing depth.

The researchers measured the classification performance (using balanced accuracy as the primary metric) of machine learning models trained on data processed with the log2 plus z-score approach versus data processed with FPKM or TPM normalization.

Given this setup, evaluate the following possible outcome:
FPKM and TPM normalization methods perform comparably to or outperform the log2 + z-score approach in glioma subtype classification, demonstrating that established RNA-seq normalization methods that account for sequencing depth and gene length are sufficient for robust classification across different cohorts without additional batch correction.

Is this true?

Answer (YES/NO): NO